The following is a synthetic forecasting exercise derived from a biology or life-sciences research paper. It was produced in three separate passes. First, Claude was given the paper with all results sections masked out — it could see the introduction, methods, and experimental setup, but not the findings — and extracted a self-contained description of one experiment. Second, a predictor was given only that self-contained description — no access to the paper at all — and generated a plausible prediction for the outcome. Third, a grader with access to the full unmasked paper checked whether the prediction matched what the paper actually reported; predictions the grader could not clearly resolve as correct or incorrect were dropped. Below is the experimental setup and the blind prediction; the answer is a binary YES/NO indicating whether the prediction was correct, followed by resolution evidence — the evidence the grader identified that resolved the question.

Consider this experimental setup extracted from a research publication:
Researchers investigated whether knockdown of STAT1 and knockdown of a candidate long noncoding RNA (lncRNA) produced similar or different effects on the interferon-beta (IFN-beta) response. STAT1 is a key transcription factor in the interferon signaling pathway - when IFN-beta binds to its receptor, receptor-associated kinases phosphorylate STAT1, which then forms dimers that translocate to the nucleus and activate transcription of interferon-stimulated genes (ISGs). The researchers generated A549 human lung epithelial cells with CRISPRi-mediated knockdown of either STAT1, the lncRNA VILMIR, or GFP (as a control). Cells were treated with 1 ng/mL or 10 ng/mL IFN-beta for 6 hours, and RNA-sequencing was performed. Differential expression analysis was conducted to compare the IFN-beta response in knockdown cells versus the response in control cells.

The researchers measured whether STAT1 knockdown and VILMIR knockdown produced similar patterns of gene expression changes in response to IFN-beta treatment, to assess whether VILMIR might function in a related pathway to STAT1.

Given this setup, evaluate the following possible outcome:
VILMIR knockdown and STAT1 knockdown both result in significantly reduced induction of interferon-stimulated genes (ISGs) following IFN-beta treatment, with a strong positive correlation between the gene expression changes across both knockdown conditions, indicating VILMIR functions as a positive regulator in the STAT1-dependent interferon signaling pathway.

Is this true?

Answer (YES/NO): NO